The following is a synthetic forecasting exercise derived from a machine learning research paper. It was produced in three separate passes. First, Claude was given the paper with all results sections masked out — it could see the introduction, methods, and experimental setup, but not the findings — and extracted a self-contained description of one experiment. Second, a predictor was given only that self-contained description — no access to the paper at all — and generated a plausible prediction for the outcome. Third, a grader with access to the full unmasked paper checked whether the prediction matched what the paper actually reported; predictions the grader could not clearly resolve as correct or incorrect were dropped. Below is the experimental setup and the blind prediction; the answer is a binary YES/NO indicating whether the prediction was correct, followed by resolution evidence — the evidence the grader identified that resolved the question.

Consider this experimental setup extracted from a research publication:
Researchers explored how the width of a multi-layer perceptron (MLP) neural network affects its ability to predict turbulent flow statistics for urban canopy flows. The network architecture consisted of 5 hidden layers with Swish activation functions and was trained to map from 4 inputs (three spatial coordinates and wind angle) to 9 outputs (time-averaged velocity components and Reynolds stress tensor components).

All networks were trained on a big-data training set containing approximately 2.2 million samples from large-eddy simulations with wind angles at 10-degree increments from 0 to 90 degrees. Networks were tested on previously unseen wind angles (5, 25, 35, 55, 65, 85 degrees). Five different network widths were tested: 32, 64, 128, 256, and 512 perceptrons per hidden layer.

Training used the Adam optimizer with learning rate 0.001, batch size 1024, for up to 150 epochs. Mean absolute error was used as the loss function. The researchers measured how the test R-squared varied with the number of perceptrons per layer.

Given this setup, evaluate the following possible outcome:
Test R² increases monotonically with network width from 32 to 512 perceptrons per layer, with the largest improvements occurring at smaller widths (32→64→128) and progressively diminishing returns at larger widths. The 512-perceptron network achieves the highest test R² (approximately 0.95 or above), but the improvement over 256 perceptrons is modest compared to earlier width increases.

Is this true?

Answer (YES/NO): NO